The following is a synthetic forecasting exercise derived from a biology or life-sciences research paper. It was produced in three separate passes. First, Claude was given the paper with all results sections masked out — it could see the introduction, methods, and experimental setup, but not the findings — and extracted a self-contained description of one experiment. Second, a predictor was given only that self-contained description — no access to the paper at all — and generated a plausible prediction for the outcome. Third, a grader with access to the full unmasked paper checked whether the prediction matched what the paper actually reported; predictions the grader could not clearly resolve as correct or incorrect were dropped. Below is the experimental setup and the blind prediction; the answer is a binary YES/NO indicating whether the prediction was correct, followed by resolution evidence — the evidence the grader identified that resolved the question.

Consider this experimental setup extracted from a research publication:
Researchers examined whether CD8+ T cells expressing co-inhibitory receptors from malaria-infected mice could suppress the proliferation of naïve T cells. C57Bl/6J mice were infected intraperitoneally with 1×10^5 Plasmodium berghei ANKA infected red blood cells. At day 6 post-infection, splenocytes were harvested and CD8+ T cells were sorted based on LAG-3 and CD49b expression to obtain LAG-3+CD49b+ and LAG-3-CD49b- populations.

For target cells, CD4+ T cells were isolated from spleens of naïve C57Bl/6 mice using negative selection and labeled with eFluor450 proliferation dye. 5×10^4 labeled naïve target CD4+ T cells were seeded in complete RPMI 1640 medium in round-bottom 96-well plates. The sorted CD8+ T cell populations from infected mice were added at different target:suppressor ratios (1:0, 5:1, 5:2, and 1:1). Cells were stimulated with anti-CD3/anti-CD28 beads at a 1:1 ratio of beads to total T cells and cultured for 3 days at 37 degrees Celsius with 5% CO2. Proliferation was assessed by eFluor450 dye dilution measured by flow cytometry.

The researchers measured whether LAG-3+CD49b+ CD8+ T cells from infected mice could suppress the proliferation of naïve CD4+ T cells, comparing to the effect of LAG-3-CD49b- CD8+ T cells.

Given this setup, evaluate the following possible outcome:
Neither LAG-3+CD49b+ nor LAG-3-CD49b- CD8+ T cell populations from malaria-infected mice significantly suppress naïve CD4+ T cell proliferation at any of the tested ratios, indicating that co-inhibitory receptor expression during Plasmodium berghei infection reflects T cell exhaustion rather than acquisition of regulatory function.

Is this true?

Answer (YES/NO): NO